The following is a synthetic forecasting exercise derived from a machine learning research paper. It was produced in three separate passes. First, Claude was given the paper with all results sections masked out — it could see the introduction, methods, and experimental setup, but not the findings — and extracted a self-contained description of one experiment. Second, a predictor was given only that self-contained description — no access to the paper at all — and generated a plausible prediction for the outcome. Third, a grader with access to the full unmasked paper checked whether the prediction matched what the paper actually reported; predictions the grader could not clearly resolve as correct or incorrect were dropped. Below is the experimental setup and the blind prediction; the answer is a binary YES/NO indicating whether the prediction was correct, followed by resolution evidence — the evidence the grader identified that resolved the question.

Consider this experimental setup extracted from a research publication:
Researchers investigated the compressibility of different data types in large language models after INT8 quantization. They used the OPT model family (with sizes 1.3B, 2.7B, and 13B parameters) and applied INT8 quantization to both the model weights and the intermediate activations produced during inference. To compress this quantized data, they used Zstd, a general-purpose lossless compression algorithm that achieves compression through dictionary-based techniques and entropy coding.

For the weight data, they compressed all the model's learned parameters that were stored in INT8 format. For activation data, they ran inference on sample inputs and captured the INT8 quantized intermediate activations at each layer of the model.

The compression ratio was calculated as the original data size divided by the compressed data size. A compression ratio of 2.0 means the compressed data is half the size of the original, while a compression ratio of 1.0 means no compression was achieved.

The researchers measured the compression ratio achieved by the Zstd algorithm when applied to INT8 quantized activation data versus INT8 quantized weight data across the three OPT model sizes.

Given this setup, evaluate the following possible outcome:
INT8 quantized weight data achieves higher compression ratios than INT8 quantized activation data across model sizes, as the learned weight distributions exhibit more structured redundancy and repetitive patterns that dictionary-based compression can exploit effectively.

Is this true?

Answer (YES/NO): NO